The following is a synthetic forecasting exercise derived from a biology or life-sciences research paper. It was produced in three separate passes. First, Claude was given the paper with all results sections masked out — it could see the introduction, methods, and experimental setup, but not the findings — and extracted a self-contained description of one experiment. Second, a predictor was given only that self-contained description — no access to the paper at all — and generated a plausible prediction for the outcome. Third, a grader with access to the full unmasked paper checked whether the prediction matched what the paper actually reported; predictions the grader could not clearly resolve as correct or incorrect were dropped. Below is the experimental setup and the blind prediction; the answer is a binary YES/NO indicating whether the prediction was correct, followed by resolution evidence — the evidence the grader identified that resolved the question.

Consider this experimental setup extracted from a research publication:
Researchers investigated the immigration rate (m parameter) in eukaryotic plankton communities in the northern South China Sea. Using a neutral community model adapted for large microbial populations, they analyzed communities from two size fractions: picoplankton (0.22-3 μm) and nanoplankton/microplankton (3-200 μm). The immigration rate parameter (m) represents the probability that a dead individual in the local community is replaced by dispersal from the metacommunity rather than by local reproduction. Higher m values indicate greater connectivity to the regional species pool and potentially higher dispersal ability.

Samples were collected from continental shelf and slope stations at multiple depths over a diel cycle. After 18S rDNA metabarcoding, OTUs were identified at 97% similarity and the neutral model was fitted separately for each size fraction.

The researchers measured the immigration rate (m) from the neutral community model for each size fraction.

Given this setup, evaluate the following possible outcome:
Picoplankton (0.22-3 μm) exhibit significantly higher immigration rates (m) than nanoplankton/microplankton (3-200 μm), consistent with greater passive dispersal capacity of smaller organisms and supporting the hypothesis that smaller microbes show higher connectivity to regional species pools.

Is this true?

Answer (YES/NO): NO